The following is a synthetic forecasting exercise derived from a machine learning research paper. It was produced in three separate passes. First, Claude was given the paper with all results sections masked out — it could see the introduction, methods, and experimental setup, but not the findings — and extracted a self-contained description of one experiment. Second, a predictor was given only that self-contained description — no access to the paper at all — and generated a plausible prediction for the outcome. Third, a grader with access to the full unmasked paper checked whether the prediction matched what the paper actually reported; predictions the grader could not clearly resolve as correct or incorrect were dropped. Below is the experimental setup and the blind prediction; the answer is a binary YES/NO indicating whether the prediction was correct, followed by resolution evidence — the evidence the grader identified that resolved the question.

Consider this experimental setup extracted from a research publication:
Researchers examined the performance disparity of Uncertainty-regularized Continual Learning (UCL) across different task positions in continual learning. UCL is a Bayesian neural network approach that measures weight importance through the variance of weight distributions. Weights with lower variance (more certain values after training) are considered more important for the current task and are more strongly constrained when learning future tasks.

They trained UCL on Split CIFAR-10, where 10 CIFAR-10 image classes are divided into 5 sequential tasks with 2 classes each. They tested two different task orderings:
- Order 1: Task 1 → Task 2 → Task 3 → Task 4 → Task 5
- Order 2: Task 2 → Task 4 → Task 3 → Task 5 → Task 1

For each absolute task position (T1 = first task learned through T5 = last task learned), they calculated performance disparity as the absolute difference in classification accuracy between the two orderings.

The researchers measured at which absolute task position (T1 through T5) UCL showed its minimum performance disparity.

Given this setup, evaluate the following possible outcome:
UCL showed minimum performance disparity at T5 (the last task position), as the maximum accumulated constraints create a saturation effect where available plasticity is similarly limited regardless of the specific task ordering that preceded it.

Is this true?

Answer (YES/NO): NO